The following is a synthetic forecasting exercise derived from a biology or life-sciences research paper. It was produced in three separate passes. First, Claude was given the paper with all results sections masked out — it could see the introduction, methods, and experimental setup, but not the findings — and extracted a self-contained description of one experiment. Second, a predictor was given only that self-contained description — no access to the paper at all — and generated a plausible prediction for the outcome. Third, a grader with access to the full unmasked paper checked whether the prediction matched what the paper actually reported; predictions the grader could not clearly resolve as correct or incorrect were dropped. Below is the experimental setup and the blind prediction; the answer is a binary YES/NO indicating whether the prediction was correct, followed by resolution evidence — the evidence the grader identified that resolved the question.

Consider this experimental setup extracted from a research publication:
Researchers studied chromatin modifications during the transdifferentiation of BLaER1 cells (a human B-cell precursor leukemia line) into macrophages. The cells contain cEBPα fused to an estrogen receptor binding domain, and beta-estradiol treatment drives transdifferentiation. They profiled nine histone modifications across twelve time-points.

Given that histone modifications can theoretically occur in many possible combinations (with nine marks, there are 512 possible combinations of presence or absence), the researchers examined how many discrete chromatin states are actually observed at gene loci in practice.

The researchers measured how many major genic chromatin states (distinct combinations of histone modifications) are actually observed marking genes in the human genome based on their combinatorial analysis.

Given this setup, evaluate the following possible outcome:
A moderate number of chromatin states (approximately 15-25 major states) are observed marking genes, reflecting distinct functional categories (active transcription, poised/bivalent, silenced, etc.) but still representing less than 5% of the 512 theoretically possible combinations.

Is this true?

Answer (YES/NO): NO